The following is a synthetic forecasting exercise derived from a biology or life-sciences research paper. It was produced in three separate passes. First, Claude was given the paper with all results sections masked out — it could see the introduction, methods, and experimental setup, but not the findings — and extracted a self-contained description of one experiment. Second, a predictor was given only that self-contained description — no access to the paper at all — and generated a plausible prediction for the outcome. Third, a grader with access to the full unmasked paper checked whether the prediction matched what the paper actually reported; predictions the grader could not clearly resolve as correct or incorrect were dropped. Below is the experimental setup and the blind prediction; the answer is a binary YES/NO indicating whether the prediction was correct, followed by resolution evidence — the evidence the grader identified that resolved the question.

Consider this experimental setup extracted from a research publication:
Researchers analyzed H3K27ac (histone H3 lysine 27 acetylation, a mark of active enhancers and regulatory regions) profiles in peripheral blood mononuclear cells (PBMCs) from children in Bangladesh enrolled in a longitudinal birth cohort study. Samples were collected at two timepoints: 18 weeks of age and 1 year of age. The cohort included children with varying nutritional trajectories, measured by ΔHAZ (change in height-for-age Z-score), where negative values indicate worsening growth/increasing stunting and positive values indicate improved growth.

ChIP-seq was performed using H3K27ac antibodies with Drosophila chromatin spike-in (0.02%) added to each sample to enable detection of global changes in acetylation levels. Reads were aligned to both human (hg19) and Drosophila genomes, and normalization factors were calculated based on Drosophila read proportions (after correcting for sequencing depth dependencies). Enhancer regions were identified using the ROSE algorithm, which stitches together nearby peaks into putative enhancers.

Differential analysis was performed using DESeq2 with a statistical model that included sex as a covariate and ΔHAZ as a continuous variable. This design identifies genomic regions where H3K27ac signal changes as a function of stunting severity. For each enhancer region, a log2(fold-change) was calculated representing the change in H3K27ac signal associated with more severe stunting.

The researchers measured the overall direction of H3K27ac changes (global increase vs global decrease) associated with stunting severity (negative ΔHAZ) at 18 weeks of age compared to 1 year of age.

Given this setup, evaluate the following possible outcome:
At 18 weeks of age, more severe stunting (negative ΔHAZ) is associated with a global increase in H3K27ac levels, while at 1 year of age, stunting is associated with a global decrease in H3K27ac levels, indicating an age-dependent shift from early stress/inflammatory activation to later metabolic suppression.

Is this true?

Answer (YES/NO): YES